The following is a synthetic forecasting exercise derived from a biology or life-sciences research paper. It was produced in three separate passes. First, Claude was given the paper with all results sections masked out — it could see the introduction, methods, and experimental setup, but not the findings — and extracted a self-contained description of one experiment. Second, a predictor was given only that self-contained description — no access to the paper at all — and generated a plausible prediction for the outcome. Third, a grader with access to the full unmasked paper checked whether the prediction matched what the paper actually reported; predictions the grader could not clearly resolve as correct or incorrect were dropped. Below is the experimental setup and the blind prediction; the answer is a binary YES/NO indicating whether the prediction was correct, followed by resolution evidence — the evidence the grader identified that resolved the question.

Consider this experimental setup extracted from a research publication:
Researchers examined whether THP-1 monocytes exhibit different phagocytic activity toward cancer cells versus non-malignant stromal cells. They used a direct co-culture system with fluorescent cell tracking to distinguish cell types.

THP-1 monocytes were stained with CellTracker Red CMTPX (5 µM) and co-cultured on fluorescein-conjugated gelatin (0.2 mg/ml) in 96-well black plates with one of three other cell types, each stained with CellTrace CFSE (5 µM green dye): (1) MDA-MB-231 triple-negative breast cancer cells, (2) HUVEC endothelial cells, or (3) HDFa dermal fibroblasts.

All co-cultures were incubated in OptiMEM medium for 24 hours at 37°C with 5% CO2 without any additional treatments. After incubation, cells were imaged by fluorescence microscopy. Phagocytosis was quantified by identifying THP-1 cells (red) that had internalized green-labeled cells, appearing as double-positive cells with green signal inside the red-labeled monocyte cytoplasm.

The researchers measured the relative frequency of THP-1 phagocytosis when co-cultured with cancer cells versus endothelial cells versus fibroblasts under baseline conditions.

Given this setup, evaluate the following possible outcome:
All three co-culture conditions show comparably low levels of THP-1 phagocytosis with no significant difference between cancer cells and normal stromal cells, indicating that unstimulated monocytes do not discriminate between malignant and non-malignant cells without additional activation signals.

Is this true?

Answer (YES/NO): NO